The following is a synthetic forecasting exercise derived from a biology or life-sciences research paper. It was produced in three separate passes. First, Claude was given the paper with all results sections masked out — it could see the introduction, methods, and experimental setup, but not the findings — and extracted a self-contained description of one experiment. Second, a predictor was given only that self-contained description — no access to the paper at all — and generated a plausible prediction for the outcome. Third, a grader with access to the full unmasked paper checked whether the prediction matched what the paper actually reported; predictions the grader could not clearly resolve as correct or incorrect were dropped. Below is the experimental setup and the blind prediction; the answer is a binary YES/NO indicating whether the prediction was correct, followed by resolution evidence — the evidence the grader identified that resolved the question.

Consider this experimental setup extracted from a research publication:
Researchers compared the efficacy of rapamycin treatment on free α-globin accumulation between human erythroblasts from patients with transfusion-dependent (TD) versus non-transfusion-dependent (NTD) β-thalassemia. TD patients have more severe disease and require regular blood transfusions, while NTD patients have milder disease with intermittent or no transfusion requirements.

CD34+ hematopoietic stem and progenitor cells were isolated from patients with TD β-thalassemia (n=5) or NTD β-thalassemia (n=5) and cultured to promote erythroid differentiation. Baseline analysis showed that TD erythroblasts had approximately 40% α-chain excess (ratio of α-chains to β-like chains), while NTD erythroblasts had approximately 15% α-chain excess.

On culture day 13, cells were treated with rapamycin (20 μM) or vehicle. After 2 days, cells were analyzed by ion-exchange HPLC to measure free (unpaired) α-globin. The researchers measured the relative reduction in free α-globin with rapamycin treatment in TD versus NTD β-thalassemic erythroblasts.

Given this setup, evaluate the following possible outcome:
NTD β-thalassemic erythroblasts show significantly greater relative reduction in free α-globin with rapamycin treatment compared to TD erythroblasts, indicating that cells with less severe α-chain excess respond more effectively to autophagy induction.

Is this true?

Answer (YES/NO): YES